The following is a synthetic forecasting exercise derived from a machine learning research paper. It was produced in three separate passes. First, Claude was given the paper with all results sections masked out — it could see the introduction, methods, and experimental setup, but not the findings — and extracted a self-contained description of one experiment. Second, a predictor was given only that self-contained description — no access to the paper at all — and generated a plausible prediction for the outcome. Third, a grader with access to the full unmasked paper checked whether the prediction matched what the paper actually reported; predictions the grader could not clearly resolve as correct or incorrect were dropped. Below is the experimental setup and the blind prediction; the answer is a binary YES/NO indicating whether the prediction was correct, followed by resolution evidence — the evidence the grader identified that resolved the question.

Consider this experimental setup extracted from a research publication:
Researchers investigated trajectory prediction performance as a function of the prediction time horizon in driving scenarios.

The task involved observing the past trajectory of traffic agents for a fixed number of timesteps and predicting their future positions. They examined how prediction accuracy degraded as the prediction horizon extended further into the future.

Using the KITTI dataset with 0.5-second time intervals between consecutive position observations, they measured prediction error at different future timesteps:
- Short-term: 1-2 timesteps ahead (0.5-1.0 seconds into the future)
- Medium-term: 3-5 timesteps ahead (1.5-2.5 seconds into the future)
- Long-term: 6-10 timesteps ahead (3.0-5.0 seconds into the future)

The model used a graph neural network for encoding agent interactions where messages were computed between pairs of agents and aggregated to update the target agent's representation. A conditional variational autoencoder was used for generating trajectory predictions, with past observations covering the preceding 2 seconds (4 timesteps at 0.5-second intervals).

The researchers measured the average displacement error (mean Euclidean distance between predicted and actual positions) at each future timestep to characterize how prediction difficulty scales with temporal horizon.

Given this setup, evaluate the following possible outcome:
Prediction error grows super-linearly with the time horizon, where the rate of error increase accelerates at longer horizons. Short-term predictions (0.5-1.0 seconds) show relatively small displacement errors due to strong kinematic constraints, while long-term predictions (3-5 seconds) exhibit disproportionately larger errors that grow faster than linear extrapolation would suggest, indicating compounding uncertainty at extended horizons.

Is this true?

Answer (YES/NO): YES